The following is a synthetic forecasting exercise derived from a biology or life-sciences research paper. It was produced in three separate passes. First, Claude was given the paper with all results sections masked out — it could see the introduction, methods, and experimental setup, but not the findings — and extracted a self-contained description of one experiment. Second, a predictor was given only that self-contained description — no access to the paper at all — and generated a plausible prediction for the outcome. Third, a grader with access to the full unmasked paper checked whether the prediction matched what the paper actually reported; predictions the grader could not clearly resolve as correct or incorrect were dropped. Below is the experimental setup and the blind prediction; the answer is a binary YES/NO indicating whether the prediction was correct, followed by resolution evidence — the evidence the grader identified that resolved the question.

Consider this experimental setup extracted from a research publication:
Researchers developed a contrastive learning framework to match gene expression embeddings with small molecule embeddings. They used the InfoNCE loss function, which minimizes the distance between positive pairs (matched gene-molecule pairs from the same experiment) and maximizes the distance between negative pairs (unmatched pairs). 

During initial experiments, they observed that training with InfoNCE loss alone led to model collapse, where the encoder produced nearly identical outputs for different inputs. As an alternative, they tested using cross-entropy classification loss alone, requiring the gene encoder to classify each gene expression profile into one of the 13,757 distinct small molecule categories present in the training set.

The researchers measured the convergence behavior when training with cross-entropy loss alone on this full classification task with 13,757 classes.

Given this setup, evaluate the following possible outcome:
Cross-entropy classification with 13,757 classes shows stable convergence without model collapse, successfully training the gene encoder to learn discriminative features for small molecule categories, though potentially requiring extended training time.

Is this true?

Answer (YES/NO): NO